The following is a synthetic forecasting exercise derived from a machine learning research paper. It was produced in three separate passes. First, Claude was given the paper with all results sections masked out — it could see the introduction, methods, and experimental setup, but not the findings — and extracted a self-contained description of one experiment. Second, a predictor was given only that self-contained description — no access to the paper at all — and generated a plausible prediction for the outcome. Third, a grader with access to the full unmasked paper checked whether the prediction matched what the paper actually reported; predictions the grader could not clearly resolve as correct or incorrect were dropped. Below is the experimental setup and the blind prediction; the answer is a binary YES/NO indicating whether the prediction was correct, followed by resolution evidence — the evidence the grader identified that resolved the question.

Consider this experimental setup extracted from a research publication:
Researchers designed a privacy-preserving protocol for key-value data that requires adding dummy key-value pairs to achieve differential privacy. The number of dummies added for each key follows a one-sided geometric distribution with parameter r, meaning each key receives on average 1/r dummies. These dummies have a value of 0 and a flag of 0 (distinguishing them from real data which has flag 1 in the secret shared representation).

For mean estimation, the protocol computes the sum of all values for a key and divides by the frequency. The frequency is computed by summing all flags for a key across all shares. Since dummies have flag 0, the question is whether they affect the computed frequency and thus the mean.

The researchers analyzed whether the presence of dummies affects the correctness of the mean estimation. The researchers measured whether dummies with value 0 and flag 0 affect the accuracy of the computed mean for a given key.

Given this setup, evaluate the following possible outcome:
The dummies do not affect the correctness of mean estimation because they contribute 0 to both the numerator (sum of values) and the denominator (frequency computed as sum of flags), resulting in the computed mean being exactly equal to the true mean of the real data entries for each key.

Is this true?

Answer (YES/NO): YES